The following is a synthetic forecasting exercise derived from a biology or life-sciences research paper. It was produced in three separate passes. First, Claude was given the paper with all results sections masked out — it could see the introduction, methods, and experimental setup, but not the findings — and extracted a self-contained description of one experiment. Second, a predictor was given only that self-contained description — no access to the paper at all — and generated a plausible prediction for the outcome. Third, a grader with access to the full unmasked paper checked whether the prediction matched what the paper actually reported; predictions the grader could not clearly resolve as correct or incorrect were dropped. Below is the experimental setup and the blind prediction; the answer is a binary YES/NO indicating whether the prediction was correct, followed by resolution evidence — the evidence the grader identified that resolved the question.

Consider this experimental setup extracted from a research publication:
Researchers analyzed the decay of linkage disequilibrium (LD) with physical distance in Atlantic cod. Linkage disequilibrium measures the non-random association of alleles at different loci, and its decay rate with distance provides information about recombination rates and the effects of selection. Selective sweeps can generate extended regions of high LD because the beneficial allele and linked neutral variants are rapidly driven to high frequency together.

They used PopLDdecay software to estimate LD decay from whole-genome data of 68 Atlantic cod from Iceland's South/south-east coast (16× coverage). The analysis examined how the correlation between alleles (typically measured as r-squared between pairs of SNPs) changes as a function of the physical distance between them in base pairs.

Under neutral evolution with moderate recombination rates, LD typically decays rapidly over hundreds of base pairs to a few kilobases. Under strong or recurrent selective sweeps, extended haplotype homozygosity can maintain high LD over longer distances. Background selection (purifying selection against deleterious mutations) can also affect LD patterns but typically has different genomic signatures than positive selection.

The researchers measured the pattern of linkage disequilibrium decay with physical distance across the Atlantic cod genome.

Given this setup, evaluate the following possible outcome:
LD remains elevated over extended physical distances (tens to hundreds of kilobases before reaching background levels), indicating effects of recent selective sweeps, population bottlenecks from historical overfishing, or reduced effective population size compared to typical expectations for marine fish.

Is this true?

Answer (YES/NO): NO